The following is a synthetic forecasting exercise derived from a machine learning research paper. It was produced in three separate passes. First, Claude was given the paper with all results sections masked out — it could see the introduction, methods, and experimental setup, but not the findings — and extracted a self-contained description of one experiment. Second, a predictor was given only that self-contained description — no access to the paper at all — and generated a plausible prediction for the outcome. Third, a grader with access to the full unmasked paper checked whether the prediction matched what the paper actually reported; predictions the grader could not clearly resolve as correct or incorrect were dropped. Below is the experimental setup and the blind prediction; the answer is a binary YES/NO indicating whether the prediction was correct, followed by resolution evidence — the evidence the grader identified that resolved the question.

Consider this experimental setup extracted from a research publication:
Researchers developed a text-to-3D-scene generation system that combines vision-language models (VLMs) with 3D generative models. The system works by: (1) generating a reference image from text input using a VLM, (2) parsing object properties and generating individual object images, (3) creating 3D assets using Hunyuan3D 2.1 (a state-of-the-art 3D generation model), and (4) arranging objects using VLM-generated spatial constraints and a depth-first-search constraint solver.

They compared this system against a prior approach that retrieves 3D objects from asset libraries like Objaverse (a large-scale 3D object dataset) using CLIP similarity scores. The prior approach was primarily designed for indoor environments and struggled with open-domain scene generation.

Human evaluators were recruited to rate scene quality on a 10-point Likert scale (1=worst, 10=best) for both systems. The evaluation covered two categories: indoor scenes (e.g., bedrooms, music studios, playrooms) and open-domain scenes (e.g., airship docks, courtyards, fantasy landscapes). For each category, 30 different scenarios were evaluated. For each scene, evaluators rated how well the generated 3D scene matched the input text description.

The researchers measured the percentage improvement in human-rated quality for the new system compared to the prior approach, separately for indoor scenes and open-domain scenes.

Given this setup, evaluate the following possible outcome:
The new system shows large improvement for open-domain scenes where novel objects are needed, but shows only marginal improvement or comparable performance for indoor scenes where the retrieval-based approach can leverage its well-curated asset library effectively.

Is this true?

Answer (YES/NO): NO